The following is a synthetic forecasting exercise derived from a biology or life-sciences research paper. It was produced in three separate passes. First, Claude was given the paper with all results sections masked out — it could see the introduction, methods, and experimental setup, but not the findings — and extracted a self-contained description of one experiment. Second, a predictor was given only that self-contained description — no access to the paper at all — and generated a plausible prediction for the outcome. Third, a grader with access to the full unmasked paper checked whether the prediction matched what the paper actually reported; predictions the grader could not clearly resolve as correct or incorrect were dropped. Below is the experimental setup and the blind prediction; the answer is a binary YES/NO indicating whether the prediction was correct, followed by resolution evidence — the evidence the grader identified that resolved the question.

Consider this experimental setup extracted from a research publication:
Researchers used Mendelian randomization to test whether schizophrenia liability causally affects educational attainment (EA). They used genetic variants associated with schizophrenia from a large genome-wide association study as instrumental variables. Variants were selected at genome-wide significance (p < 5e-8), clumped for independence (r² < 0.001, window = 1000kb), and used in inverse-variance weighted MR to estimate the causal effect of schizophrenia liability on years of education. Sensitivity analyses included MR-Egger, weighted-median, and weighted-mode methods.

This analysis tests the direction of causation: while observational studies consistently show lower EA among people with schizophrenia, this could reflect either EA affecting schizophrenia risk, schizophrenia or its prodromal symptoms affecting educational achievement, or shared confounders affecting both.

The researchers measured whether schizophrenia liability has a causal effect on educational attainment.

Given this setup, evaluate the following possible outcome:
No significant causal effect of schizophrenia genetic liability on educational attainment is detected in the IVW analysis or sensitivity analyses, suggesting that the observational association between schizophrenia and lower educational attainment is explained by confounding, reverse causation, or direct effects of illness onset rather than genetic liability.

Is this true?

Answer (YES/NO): YES